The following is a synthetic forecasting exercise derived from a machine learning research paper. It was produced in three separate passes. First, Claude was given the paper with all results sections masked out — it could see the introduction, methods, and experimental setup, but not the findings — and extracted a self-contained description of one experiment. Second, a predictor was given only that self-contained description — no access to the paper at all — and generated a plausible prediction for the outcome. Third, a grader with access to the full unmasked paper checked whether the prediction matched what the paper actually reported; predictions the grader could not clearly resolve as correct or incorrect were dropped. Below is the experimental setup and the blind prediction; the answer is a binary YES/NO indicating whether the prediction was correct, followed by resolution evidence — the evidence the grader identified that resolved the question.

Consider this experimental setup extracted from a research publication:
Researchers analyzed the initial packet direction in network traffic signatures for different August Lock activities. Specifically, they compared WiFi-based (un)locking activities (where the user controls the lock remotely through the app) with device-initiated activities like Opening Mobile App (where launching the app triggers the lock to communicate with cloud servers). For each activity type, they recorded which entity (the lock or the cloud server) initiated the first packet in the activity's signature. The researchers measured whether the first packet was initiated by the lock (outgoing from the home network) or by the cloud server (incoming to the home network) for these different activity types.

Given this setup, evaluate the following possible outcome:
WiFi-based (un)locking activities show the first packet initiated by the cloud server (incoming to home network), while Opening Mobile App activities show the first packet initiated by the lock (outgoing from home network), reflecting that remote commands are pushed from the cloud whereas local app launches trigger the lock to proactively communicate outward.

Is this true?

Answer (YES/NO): YES